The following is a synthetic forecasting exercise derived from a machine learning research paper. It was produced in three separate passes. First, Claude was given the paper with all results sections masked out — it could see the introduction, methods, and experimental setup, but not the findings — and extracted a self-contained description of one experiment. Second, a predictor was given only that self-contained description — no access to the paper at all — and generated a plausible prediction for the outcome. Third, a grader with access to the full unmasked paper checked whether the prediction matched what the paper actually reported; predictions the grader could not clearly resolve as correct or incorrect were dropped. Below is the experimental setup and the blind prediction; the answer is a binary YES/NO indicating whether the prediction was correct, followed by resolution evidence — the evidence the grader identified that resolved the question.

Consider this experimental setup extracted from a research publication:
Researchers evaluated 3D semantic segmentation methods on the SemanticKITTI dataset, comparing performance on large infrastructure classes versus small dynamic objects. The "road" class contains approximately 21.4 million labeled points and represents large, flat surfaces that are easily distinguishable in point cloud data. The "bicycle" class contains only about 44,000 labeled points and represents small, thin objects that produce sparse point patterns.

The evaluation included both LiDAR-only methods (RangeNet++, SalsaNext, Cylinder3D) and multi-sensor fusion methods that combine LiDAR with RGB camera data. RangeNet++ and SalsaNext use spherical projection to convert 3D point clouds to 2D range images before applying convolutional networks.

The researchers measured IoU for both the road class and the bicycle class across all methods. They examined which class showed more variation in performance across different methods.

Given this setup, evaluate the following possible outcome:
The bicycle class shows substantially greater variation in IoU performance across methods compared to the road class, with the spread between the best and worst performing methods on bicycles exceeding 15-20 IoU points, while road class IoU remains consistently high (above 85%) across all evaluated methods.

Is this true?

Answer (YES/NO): YES